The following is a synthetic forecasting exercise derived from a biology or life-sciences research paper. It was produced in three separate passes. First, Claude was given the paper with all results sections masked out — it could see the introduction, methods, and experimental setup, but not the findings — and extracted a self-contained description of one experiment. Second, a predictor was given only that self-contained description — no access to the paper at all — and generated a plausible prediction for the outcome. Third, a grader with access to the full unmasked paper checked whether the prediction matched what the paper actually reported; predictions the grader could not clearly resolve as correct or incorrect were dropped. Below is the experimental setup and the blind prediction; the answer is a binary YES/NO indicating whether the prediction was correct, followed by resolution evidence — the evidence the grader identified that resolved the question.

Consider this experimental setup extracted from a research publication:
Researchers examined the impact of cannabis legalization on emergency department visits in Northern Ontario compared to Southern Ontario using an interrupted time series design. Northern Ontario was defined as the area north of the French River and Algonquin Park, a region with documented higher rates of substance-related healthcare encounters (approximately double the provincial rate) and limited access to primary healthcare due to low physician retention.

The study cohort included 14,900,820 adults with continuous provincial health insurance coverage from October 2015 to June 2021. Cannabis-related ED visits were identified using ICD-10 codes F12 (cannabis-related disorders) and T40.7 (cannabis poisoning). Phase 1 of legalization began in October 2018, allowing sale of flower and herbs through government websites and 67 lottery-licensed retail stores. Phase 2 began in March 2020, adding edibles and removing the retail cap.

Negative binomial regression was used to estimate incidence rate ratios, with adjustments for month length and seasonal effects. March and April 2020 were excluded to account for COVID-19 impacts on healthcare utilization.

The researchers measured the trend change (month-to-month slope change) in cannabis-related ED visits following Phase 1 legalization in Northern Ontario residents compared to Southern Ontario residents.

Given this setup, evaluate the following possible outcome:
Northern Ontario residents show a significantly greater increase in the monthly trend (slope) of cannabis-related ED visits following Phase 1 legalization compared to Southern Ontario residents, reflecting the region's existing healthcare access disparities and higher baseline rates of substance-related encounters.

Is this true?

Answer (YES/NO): NO